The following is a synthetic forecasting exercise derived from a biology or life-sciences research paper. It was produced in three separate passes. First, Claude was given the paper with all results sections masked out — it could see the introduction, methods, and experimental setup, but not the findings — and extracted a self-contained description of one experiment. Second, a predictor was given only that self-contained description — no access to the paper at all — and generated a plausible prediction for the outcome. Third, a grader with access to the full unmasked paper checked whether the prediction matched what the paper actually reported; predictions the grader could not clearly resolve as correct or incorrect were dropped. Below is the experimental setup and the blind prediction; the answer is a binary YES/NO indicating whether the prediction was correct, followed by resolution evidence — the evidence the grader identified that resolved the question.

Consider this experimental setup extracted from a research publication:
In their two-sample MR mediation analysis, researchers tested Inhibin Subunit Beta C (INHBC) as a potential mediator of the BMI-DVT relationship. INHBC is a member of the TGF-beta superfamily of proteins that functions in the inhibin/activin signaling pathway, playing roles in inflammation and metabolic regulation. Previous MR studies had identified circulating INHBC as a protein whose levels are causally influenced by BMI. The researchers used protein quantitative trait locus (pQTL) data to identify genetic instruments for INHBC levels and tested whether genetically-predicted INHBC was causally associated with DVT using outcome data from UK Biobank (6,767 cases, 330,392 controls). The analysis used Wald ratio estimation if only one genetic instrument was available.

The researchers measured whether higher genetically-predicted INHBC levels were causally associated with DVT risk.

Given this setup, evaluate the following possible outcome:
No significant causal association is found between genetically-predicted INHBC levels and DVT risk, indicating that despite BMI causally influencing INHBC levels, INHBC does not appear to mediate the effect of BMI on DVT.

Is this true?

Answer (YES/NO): NO